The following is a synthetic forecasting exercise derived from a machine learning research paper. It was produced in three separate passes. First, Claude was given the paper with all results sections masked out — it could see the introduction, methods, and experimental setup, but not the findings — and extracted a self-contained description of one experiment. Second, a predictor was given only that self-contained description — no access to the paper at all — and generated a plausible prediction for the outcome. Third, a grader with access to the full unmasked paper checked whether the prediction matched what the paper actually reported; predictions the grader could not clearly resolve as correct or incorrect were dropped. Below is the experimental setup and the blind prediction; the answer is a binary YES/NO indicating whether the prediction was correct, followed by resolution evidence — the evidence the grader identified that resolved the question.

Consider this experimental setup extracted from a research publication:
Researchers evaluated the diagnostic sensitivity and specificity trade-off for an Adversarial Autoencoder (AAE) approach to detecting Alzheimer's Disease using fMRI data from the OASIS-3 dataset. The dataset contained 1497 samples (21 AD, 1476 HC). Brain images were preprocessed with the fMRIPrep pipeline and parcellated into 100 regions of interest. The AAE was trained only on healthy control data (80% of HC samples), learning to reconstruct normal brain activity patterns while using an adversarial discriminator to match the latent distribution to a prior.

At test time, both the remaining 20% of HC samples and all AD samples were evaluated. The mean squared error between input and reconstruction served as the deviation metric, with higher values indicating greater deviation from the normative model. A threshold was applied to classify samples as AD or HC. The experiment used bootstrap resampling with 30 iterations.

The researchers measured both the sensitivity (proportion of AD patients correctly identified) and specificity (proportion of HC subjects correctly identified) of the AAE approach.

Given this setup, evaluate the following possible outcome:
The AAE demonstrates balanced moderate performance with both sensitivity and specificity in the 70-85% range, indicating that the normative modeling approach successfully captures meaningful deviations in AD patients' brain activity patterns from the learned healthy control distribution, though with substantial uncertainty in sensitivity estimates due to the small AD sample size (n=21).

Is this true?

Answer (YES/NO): NO